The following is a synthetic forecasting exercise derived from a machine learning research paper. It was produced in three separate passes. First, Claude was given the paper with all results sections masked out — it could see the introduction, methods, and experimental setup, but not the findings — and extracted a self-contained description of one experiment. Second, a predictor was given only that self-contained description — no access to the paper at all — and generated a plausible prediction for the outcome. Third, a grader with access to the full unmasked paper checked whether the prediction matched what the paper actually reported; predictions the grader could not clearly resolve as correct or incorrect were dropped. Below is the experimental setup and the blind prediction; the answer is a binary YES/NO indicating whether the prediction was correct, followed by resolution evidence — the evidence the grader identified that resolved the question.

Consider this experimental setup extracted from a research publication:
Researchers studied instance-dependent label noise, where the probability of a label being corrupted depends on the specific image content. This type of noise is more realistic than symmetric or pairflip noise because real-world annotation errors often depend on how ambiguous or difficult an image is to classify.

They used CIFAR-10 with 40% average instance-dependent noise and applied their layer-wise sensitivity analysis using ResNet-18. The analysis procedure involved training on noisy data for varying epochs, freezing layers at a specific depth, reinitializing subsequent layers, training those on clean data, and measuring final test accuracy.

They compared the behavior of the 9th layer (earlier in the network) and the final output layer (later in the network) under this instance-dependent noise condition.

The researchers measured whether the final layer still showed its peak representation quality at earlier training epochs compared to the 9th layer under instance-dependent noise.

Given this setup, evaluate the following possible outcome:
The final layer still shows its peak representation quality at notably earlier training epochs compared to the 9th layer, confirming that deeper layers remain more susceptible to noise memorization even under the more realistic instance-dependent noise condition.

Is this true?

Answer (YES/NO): YES